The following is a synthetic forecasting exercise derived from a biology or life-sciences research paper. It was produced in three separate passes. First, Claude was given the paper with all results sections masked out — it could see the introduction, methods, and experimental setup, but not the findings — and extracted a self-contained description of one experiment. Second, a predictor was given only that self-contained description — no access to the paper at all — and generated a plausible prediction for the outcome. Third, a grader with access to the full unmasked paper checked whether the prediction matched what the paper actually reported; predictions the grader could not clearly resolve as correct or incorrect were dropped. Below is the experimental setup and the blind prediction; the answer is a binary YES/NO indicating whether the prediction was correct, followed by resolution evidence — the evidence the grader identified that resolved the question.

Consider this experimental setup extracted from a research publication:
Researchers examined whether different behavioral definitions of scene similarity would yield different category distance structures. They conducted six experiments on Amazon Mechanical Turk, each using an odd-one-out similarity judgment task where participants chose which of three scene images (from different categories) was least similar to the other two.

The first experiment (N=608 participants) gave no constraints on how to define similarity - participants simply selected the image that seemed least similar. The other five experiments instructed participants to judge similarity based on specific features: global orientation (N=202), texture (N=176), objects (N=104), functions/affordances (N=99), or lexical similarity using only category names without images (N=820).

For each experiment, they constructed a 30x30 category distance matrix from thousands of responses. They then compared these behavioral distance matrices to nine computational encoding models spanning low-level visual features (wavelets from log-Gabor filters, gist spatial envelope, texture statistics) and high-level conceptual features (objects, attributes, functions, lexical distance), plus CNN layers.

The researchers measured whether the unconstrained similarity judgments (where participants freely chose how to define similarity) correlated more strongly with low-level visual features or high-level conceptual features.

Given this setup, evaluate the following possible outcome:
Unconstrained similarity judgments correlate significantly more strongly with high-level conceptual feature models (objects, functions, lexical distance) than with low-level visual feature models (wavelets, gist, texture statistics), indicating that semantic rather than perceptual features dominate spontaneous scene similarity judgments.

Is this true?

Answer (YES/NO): YES